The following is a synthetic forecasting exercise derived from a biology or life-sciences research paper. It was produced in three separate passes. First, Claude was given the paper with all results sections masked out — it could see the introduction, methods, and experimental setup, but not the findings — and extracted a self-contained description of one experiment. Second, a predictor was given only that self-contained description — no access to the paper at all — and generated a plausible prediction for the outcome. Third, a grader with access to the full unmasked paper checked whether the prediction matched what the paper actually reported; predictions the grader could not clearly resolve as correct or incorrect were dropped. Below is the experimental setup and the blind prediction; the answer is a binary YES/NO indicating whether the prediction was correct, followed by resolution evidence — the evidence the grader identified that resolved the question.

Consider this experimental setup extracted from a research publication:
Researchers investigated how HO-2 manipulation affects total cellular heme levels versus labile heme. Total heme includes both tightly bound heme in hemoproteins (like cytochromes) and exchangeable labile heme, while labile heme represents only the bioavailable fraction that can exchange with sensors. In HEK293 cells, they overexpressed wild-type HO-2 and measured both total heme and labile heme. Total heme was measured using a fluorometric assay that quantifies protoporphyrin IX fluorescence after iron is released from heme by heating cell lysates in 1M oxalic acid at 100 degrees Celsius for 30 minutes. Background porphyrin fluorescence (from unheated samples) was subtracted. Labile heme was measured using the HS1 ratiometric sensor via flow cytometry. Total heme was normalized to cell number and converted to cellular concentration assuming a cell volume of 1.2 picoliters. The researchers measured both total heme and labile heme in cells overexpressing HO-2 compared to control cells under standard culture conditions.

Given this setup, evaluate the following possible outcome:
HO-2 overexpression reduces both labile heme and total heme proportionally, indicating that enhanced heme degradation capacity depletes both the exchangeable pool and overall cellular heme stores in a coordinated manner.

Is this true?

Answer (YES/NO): NO